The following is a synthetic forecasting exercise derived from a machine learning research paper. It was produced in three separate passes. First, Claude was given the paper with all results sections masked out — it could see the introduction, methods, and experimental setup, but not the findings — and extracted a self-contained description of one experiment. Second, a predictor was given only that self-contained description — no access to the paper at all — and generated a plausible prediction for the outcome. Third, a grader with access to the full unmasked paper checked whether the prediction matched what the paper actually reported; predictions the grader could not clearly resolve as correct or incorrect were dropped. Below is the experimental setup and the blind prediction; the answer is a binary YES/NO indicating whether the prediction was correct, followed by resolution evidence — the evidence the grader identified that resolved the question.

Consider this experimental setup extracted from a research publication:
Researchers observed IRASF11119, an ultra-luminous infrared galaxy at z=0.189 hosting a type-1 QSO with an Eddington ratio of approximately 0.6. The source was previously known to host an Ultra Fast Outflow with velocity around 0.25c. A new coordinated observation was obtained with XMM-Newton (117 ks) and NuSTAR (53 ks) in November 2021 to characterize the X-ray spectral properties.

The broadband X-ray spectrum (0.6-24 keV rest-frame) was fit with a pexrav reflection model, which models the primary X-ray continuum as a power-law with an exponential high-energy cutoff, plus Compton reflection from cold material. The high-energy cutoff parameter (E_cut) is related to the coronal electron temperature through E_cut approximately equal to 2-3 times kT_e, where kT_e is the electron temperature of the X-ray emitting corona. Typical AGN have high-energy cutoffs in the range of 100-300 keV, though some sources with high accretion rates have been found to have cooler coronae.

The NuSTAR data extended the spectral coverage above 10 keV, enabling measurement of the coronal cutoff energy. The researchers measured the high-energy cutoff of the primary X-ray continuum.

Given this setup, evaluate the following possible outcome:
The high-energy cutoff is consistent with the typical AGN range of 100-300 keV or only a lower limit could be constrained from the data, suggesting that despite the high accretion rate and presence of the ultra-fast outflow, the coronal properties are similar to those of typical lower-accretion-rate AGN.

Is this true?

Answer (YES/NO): NO